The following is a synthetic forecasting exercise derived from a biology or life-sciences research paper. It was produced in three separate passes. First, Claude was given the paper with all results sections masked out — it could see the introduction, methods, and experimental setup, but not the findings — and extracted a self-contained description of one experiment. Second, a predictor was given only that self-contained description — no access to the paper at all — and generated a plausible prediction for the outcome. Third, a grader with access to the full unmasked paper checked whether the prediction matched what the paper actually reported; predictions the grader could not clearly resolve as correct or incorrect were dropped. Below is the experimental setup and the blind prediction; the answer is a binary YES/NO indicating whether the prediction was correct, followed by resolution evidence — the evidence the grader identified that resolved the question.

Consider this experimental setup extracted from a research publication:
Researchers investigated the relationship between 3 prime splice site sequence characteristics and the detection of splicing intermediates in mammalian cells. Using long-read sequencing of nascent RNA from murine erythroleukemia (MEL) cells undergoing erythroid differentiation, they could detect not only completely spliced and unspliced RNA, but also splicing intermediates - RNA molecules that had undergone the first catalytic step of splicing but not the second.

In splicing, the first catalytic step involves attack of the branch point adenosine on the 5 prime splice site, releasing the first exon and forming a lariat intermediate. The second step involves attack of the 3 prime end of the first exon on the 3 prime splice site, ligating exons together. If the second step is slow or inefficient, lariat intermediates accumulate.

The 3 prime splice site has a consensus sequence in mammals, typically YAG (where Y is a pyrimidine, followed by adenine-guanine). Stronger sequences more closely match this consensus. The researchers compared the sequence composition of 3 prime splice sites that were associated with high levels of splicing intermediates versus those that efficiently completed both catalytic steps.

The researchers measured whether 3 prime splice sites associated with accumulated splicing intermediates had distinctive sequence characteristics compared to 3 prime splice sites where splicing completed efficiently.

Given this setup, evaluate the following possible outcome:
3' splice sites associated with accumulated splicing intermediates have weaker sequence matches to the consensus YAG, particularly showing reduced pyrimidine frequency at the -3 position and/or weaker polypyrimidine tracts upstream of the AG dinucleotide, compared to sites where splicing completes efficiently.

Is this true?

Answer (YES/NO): YES